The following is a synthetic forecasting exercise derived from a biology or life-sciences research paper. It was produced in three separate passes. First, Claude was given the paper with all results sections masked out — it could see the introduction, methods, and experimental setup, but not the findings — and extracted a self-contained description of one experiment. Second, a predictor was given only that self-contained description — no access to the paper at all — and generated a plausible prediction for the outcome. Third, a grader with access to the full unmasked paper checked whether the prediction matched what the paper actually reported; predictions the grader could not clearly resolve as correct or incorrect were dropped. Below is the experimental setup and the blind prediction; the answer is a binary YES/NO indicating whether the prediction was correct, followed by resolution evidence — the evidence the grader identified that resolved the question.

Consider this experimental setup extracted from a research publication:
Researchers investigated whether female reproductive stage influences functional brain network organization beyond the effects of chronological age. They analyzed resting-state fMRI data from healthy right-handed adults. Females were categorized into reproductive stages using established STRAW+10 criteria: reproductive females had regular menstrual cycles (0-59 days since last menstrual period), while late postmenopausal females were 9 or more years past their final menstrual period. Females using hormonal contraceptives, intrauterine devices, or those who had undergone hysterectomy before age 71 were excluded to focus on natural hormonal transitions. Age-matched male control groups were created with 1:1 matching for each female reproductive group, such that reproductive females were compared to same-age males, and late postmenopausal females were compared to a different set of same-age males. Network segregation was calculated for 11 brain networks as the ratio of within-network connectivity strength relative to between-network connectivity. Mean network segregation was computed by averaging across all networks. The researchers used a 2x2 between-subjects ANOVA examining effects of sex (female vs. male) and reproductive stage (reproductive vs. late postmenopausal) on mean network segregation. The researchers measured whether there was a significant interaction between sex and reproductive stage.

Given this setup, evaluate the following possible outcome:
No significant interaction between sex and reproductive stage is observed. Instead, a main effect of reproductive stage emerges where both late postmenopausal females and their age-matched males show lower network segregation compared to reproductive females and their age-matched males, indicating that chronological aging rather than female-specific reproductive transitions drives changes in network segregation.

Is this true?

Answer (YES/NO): YES